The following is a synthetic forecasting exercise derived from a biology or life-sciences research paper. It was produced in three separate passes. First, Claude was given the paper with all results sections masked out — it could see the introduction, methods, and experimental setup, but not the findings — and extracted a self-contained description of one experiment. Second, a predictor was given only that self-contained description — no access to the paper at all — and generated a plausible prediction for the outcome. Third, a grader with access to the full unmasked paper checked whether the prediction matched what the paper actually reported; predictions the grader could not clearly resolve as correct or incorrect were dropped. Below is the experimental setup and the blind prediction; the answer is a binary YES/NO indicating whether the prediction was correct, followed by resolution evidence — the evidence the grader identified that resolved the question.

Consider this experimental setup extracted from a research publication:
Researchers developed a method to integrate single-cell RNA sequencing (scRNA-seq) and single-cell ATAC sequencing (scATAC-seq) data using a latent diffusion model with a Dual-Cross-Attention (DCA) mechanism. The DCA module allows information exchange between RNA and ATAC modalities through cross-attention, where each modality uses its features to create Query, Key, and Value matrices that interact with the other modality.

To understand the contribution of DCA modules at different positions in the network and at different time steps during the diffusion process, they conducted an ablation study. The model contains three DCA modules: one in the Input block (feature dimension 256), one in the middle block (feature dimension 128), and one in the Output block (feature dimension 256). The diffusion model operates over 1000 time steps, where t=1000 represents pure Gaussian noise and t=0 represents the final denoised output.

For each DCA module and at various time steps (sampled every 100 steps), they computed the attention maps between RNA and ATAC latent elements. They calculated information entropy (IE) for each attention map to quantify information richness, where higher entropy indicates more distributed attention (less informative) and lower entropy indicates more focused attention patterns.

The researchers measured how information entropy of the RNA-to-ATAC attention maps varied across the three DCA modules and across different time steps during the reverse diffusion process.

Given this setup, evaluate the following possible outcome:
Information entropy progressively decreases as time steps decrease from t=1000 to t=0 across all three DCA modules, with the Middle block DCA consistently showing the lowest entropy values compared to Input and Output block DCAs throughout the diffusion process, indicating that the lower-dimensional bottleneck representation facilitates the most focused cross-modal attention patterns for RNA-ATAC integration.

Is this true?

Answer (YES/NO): NO